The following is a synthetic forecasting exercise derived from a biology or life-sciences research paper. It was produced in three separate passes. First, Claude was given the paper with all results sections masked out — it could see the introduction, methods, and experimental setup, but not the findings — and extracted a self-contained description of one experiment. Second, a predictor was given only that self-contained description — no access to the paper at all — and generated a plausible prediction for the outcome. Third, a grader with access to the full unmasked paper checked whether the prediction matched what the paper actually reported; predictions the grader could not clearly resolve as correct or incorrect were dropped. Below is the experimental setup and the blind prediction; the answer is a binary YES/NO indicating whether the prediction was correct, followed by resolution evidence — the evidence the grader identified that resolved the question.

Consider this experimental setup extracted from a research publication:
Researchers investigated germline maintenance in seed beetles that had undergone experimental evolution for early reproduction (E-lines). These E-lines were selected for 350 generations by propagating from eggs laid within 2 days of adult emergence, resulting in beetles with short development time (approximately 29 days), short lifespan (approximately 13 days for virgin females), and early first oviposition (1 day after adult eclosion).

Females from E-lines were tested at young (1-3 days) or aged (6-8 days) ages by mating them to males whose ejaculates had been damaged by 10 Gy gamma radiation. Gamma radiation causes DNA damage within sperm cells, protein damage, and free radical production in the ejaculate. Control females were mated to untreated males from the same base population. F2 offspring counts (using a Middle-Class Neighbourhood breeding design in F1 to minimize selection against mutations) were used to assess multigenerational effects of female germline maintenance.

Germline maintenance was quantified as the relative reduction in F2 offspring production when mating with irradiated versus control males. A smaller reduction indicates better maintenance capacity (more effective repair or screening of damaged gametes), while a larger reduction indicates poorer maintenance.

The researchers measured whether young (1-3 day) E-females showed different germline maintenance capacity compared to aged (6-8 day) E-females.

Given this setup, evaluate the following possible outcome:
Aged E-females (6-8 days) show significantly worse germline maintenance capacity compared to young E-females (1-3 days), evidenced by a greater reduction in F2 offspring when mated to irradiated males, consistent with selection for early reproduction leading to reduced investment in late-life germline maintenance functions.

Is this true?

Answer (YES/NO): NO